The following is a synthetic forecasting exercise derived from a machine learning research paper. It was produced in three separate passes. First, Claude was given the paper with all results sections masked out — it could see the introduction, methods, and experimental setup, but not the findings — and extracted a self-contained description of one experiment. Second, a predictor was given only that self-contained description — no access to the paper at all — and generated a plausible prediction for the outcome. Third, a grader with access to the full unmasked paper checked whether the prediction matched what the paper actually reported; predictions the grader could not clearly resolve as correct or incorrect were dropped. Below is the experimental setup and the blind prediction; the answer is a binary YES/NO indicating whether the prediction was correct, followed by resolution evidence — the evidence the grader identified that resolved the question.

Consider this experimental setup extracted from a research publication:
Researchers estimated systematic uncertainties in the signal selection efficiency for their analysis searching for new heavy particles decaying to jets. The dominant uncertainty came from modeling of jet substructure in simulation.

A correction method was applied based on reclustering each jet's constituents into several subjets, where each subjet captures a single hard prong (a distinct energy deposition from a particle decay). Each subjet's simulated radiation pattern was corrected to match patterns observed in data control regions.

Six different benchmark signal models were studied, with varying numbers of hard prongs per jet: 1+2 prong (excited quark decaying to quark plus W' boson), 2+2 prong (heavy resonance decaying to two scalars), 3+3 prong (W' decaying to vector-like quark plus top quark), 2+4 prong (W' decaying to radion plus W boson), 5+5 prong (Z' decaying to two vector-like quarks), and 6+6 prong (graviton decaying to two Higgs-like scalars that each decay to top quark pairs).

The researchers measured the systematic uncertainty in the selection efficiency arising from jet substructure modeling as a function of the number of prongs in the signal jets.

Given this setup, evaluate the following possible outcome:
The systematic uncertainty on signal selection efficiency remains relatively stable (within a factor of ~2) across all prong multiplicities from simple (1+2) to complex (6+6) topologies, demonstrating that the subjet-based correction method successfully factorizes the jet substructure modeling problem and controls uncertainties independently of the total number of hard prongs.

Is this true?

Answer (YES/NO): NO